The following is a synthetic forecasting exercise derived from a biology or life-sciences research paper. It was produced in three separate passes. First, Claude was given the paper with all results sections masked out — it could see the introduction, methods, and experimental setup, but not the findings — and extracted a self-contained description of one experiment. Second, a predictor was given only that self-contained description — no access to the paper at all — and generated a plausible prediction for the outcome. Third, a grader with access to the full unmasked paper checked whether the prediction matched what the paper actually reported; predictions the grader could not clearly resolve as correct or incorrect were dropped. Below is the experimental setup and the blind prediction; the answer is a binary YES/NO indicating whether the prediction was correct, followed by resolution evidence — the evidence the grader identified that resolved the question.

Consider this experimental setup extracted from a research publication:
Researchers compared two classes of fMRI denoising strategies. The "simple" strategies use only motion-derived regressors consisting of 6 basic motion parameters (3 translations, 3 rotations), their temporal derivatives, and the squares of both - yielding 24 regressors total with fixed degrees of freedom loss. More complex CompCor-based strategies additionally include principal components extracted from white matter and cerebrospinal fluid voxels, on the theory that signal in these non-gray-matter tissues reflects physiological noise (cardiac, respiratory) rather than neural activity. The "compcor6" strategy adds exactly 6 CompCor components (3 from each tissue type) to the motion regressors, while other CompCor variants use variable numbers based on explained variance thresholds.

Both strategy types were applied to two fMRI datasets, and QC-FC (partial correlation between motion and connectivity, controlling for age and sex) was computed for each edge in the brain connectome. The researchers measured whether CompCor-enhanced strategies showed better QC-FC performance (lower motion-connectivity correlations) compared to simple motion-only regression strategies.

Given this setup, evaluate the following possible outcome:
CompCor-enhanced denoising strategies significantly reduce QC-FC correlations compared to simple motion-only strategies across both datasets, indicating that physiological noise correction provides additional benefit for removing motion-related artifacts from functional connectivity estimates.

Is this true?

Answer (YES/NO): NO